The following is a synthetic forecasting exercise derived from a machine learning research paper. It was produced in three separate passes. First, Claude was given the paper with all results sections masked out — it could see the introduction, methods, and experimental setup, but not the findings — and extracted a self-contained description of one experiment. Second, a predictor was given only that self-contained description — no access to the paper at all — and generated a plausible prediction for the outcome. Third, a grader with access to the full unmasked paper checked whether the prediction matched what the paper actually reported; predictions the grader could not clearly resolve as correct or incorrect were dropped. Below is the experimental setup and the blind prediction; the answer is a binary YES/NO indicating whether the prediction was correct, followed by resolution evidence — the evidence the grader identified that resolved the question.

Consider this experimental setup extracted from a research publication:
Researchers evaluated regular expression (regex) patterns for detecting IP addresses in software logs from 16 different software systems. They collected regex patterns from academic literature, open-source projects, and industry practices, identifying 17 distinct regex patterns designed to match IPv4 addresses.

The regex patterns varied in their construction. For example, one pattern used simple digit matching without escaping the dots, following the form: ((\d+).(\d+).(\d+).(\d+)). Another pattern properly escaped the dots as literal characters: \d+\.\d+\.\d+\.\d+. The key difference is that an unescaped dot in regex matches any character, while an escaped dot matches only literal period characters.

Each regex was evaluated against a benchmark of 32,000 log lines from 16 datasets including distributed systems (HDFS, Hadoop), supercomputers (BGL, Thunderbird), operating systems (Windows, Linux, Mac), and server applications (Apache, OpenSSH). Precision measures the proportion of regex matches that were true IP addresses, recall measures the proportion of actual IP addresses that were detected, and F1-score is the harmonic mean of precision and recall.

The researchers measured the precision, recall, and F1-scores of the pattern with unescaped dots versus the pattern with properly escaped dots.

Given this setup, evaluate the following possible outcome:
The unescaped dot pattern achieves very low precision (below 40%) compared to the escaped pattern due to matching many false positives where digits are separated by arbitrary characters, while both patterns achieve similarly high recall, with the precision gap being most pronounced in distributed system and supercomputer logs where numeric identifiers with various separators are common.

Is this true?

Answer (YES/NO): NO